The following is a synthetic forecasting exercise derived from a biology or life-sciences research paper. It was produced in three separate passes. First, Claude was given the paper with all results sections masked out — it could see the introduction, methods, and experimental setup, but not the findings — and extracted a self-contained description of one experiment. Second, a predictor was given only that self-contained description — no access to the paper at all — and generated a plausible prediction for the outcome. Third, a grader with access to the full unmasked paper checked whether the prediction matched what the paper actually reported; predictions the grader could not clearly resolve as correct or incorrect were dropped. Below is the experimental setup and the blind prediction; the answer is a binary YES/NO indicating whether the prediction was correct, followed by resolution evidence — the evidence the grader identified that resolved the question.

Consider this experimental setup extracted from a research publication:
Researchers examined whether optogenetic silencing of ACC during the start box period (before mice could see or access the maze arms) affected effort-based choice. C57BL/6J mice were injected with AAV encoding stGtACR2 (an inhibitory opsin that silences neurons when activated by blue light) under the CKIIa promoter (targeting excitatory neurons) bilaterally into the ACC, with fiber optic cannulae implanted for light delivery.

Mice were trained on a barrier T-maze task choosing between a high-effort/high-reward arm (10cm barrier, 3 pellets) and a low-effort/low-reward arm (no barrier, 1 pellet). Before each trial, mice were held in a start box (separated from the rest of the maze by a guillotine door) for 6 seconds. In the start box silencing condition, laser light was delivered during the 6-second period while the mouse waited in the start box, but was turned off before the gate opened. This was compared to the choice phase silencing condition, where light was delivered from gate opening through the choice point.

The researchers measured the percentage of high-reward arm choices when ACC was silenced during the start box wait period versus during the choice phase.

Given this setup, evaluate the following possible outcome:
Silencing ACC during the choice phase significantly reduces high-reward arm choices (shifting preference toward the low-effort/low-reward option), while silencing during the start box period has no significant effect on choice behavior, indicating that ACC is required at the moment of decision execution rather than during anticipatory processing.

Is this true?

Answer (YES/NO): NO